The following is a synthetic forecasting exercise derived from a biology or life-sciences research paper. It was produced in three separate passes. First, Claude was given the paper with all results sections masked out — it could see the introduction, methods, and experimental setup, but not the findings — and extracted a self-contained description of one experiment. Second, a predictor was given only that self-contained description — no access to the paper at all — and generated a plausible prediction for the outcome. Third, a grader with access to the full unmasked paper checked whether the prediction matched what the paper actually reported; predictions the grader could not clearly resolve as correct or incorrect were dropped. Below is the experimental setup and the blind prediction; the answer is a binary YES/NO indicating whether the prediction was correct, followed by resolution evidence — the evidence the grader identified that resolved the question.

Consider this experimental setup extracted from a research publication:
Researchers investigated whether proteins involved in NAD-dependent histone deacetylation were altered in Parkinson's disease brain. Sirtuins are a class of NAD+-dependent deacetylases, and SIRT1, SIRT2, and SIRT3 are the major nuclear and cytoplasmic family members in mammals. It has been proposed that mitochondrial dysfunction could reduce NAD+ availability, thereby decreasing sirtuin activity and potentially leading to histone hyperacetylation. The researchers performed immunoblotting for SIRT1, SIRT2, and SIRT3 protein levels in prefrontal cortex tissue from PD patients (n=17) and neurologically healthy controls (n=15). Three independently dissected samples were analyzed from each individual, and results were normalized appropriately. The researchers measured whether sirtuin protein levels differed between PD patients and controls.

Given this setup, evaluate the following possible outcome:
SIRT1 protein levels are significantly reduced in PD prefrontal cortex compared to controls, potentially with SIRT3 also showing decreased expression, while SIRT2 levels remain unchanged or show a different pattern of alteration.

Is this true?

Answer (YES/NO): NO